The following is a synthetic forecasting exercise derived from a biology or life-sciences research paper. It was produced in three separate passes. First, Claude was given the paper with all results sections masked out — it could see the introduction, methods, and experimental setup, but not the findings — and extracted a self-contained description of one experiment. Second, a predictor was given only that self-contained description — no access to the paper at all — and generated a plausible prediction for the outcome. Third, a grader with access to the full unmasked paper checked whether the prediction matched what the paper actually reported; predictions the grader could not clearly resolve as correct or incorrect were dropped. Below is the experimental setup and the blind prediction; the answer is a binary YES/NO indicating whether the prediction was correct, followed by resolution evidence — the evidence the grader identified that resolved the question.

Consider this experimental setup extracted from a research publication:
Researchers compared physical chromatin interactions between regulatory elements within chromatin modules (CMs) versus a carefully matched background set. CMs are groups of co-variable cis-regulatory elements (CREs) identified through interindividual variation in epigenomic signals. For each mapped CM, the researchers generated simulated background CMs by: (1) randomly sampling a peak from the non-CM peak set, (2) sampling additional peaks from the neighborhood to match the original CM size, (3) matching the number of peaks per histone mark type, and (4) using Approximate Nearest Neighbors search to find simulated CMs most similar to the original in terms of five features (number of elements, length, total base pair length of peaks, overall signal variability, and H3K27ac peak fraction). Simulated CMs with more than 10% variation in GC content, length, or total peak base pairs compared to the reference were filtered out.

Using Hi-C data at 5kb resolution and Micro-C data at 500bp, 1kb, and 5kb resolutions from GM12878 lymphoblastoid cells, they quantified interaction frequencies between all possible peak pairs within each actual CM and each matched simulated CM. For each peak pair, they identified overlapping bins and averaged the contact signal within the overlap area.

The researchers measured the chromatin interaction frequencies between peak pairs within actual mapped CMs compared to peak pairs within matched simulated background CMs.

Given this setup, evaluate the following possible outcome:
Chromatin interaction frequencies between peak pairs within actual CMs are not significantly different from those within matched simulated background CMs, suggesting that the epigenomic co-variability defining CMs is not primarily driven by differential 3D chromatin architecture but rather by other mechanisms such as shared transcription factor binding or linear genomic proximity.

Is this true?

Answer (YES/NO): NO